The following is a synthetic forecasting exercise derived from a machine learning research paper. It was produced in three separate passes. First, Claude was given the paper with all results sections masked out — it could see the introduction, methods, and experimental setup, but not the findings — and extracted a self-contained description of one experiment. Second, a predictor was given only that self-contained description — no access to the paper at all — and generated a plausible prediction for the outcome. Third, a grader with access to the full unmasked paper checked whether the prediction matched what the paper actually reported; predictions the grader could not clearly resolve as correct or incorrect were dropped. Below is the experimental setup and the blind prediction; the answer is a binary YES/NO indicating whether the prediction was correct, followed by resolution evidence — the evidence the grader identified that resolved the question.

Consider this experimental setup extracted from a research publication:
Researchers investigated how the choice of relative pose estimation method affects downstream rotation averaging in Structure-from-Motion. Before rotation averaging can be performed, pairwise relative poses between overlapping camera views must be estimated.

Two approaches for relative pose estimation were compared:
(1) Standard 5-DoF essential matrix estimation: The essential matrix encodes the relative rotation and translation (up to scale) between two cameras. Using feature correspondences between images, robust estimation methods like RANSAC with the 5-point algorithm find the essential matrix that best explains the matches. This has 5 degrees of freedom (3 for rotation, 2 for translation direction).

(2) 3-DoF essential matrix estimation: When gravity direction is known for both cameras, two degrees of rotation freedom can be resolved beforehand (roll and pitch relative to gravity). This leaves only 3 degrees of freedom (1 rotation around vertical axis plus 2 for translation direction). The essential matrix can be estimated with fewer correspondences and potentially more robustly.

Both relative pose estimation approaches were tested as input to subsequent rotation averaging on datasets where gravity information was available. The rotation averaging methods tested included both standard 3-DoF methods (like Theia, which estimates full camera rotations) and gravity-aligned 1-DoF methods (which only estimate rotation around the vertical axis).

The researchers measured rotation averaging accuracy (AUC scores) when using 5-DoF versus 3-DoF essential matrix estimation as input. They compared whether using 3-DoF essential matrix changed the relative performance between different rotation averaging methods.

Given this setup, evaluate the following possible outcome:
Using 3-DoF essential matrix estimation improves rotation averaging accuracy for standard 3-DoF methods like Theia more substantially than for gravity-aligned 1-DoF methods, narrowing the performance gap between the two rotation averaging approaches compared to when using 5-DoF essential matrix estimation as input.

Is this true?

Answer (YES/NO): NO